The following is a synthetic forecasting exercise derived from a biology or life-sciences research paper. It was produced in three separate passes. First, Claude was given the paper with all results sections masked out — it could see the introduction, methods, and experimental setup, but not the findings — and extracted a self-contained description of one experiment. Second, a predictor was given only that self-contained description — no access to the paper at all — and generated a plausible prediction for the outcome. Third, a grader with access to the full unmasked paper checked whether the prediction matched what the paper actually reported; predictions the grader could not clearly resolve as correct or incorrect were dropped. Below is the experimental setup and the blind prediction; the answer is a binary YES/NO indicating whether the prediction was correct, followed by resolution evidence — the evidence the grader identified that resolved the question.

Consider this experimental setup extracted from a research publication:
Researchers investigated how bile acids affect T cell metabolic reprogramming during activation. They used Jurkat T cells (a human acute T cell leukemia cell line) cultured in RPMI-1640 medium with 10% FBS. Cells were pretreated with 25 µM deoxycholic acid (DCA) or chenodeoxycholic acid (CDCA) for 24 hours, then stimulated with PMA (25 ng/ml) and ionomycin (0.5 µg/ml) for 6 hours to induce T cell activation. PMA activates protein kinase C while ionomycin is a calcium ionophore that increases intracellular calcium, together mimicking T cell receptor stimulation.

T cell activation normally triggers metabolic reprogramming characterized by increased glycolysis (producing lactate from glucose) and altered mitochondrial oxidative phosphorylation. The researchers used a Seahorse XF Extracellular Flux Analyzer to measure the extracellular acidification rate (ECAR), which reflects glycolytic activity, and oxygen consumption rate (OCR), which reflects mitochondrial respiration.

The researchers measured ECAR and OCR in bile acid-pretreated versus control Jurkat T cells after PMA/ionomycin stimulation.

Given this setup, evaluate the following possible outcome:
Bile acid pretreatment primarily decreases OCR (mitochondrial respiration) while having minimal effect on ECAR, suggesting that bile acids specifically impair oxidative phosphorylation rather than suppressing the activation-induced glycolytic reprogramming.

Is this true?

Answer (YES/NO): NO